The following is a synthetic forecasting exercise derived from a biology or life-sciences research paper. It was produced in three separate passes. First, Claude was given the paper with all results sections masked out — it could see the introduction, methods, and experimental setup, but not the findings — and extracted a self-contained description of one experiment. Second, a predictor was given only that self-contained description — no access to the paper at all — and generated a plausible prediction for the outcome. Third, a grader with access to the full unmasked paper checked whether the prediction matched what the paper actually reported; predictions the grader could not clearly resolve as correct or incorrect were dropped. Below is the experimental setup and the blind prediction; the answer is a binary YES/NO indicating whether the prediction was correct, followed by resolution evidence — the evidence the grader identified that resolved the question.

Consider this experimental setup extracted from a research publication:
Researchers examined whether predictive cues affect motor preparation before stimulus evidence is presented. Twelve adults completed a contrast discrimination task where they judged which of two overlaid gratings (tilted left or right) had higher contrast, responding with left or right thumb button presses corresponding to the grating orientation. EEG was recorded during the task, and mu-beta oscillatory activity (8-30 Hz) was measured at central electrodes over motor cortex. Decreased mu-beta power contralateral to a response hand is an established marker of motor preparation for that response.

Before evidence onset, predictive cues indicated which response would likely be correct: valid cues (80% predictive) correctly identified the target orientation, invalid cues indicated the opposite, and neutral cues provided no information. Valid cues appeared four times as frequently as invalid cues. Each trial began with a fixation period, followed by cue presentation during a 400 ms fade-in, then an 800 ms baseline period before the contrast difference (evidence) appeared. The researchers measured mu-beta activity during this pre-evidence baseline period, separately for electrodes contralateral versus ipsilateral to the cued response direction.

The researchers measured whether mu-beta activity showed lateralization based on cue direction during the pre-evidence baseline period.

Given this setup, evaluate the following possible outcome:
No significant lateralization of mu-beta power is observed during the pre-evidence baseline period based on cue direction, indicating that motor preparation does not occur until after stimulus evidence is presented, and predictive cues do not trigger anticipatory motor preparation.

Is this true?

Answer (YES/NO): NO